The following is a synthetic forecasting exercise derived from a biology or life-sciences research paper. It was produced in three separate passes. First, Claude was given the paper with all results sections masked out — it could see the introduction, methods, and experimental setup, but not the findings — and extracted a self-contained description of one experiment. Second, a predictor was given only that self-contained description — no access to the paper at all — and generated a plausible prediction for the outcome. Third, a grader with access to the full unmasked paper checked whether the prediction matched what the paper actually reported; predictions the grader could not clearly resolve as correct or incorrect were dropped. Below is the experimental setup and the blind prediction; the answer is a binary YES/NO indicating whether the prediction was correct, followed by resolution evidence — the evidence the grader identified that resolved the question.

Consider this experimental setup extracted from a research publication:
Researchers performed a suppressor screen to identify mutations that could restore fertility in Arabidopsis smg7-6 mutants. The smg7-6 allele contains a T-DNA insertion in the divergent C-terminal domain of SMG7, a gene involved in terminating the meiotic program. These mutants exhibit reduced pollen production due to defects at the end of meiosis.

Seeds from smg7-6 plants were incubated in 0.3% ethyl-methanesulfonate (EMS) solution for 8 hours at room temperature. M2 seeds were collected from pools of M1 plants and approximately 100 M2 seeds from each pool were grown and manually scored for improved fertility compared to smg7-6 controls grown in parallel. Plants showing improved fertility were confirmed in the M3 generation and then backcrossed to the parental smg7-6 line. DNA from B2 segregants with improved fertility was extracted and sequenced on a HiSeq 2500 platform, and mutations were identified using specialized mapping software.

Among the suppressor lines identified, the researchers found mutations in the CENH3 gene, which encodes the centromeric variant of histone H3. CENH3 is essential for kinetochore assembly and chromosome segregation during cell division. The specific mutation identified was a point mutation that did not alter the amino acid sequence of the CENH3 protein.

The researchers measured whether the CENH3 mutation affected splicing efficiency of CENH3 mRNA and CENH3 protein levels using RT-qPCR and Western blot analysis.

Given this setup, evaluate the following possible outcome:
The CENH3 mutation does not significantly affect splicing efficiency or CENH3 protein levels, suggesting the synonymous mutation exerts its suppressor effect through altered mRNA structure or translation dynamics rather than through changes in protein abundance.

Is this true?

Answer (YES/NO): NO